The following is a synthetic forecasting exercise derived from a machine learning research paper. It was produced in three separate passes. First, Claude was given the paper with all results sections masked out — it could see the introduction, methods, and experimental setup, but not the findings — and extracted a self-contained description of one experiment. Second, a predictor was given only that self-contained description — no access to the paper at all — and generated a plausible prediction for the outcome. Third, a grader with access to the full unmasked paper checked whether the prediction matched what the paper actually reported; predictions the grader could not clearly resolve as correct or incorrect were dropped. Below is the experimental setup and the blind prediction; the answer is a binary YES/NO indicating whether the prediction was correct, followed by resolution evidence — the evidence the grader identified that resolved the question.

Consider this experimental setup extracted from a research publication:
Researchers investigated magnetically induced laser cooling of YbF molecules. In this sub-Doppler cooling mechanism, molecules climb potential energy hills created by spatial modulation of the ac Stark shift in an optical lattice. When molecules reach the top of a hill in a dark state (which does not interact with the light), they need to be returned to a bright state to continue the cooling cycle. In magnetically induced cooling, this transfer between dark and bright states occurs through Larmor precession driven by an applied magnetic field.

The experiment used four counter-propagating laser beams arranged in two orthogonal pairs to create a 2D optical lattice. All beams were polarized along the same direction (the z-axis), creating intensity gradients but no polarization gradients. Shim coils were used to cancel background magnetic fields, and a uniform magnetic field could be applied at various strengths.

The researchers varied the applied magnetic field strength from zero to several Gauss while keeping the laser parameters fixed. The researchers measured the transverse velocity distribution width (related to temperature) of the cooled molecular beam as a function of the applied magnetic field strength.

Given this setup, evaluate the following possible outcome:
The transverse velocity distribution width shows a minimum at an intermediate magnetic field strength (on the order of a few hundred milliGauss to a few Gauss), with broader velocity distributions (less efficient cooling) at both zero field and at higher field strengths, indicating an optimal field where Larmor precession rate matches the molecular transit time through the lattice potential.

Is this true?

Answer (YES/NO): NO